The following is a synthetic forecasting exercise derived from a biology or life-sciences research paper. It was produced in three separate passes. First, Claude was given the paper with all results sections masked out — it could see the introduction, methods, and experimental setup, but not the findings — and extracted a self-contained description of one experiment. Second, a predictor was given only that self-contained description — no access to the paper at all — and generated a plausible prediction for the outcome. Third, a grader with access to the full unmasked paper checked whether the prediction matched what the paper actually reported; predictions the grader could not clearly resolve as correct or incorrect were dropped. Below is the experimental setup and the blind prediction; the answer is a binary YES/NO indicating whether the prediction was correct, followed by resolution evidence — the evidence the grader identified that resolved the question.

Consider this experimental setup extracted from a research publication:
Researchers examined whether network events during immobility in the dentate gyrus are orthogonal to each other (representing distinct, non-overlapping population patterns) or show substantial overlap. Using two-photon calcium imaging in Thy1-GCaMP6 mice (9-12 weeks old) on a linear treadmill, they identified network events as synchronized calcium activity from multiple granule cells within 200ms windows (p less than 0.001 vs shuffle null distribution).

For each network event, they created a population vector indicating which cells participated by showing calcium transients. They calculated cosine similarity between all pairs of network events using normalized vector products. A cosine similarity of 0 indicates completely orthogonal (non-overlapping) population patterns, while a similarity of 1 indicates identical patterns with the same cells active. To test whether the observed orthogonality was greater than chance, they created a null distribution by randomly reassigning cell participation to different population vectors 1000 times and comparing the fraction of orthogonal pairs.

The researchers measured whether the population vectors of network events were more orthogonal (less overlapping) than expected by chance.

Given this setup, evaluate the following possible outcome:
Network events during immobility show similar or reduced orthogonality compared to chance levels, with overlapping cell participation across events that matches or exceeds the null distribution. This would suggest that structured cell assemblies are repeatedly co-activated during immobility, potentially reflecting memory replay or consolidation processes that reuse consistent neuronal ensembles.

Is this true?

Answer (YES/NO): NO